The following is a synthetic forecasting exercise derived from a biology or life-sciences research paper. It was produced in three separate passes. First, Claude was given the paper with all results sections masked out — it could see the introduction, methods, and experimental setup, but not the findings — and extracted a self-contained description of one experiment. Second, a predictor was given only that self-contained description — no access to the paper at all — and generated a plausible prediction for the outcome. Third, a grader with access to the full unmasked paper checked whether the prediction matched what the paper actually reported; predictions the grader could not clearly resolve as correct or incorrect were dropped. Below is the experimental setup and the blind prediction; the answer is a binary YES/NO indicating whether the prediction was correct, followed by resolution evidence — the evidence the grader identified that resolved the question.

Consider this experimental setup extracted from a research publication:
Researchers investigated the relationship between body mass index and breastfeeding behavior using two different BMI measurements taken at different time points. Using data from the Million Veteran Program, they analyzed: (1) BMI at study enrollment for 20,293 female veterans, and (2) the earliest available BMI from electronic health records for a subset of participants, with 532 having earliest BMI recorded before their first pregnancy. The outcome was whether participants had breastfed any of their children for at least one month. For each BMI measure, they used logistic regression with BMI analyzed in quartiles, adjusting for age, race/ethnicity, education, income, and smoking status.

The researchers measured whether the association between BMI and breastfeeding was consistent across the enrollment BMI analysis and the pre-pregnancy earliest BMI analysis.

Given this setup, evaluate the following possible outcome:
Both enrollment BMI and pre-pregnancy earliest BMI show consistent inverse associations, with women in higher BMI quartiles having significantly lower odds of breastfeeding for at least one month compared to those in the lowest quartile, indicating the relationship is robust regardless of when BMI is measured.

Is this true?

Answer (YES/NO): YES